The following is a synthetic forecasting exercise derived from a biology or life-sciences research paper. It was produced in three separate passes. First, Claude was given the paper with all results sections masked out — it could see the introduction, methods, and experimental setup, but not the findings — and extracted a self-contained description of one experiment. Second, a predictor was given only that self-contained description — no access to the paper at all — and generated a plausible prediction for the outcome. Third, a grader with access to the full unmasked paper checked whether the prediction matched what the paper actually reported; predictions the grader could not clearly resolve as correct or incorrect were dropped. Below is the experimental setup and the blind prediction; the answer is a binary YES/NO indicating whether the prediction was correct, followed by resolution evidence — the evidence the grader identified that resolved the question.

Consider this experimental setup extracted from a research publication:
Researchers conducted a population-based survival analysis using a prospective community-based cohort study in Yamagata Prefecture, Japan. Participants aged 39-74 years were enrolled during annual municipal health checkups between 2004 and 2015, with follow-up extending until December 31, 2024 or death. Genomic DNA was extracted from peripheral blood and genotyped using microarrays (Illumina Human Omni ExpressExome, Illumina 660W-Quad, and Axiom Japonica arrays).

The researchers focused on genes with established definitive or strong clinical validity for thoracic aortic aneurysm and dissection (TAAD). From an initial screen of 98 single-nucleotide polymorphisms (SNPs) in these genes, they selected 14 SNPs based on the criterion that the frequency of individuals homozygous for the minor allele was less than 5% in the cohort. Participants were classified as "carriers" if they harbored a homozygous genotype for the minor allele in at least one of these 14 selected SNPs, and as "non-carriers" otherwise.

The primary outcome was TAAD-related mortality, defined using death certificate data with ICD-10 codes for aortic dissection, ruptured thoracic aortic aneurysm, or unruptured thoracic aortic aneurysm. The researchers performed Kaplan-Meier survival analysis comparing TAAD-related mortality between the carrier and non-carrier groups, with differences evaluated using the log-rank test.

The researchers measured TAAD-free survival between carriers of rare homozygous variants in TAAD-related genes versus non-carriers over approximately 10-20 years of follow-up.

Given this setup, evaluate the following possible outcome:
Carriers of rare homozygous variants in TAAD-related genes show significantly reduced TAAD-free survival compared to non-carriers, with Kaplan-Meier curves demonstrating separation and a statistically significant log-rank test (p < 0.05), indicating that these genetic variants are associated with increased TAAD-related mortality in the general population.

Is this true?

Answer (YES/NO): YES